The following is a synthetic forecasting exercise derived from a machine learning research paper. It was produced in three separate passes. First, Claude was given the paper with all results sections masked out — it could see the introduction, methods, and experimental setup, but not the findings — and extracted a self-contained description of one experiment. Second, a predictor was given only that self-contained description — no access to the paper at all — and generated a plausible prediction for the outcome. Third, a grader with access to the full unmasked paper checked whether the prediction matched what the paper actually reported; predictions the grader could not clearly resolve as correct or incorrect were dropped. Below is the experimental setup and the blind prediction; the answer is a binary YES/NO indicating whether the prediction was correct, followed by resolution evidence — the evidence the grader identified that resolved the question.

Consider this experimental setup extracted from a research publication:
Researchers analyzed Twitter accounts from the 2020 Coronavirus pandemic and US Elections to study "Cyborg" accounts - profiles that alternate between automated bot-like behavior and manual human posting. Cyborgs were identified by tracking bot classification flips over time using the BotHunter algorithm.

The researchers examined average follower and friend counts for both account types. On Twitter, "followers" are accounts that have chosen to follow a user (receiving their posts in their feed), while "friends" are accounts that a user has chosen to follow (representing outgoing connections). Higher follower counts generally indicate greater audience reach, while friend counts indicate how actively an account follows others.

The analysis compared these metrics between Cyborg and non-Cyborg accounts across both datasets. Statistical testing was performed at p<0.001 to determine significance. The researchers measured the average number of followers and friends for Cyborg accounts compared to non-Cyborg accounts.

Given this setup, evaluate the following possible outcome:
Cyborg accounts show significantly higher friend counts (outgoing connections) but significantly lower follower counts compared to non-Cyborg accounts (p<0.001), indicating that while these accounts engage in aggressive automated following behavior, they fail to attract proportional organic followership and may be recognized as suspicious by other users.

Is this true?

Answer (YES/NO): NO